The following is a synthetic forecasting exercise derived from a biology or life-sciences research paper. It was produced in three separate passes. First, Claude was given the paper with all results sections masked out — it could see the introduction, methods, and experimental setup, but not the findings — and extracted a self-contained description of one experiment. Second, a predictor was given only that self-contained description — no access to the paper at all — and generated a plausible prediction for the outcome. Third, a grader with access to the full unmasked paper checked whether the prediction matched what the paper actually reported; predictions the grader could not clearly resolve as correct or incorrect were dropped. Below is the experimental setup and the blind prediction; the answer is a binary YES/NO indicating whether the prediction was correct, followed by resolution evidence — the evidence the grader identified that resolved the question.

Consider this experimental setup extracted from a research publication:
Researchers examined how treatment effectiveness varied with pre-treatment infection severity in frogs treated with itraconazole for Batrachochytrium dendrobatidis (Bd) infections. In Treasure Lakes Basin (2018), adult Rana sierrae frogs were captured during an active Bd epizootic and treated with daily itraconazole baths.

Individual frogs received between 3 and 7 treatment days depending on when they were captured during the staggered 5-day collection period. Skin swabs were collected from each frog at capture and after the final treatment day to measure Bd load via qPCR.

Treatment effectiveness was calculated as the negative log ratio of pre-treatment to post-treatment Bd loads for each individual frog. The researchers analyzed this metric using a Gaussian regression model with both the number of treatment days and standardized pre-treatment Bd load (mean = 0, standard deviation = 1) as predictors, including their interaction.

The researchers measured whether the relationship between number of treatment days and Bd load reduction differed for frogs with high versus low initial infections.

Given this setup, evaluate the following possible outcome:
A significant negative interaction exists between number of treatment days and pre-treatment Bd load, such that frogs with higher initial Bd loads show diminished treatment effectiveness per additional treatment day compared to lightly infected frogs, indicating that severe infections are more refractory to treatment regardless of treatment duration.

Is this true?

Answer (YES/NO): NO